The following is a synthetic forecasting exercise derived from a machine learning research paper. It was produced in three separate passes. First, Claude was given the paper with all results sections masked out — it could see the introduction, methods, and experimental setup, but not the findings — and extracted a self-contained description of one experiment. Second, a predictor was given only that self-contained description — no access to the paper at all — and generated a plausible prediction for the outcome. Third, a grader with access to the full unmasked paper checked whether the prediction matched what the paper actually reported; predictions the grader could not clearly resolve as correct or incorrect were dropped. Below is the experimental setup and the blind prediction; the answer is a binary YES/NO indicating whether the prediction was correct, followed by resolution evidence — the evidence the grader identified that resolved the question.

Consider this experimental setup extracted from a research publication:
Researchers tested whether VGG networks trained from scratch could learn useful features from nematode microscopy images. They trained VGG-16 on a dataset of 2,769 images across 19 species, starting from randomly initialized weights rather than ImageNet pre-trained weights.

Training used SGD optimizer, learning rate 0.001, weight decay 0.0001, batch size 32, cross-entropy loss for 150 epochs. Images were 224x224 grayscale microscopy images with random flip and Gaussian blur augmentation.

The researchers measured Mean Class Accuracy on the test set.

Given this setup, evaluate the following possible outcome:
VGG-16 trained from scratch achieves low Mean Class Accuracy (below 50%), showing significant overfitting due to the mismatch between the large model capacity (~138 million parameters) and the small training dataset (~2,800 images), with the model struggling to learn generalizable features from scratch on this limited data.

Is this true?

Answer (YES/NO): YES